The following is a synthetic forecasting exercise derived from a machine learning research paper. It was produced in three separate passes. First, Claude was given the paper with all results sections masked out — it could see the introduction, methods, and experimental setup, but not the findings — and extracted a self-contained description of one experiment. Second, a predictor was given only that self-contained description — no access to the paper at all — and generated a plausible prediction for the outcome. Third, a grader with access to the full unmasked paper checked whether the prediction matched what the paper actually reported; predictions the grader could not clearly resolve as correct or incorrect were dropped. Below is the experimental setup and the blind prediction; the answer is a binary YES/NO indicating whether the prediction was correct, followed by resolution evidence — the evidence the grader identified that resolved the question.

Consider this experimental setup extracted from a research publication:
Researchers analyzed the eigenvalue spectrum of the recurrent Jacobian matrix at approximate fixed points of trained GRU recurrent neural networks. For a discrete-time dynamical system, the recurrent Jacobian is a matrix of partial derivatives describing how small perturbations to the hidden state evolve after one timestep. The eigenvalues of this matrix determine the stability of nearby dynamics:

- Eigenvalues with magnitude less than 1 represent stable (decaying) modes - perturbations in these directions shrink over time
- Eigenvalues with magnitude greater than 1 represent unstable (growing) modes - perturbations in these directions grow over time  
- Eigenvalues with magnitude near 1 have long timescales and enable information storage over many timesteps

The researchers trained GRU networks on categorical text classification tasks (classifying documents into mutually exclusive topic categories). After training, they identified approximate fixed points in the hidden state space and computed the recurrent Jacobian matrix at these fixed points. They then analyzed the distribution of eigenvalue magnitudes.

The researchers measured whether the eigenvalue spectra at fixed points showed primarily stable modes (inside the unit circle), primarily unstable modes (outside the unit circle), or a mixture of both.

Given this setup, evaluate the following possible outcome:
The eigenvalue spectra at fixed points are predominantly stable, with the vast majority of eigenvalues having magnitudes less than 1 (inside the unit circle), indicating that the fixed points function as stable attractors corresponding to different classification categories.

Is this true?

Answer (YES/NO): YES